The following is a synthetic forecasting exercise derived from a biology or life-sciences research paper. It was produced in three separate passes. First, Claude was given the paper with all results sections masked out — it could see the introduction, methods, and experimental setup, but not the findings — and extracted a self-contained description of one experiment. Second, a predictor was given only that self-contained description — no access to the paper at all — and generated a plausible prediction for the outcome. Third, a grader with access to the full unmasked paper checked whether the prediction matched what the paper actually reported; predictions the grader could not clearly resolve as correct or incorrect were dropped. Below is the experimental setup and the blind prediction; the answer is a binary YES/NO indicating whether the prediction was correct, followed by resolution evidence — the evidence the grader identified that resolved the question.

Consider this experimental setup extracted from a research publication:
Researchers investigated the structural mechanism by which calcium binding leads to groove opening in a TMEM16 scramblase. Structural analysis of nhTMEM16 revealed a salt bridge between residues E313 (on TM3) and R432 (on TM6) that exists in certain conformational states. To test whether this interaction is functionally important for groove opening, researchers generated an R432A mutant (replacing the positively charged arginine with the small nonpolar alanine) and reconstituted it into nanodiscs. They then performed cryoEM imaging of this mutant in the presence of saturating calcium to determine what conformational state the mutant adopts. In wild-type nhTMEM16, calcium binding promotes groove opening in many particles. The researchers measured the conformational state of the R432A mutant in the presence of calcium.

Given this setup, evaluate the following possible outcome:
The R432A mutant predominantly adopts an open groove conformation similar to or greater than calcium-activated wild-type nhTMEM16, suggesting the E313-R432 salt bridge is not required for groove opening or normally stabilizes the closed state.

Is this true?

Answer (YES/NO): NO